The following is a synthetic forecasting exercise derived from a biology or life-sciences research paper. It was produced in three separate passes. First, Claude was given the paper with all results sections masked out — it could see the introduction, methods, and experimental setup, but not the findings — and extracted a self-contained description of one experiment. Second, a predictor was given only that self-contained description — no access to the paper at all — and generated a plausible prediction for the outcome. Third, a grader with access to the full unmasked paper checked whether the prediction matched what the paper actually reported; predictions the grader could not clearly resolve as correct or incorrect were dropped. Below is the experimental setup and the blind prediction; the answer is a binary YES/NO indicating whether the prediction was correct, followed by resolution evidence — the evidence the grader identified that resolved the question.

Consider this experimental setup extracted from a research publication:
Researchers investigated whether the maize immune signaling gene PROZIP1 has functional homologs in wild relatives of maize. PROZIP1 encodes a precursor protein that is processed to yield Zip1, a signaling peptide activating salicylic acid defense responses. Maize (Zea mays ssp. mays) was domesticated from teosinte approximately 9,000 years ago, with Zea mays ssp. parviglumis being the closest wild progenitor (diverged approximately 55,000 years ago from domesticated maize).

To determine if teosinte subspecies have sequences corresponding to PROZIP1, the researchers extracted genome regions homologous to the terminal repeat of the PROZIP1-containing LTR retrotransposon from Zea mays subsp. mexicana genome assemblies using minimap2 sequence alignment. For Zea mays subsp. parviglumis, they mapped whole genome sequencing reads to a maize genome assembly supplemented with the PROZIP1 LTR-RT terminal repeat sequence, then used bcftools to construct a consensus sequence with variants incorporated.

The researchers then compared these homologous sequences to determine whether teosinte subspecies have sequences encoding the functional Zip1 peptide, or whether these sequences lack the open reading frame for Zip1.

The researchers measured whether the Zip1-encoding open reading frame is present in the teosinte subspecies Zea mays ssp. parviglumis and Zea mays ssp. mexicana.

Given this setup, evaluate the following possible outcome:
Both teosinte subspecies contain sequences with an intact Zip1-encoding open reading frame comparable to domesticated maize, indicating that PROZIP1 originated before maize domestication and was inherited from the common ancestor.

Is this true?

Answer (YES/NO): YES